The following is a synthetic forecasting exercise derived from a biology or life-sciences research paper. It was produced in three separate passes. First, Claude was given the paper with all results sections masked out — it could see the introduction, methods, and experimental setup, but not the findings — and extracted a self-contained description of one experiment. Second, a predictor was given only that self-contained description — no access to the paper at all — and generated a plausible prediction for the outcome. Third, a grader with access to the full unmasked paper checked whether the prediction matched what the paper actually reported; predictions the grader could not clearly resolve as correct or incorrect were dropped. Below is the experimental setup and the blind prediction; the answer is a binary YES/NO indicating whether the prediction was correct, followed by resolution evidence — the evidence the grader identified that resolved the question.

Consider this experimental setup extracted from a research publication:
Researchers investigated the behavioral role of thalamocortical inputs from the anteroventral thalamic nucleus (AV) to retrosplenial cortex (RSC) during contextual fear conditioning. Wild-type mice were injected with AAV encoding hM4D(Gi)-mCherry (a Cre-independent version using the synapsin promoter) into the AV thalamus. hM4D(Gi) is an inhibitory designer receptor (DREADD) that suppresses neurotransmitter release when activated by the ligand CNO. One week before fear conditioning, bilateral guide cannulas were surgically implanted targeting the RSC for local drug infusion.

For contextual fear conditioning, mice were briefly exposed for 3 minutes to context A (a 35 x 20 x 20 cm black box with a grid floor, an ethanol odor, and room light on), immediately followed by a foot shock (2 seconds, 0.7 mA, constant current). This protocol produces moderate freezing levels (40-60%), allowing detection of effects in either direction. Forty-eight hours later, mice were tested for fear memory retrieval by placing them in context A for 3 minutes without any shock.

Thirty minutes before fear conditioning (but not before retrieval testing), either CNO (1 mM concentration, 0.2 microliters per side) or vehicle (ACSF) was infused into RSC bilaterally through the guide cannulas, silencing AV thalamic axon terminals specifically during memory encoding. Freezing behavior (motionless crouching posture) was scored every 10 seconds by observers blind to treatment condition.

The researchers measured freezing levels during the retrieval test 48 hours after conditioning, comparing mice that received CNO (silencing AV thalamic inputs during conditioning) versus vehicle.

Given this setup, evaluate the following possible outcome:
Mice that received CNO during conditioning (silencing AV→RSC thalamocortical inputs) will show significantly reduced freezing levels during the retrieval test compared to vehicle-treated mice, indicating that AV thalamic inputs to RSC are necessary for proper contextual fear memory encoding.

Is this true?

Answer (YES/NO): YES